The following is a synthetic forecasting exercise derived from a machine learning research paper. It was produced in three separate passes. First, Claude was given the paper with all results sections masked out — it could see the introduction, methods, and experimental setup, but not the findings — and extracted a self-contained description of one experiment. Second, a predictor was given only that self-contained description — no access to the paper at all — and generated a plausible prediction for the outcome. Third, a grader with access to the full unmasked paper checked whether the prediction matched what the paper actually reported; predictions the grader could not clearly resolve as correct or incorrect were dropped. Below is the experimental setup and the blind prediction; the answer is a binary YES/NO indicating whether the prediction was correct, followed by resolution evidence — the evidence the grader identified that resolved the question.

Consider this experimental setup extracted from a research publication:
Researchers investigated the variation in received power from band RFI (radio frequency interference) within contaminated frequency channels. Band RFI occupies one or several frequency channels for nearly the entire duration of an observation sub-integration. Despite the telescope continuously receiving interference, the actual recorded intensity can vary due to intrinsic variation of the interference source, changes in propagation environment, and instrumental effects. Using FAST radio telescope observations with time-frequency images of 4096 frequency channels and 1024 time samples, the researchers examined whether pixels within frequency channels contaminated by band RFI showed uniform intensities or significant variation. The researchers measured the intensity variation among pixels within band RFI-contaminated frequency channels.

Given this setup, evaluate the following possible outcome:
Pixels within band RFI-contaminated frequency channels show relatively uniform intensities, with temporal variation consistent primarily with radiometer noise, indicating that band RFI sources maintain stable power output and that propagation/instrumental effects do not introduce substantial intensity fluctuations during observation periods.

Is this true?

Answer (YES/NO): NO